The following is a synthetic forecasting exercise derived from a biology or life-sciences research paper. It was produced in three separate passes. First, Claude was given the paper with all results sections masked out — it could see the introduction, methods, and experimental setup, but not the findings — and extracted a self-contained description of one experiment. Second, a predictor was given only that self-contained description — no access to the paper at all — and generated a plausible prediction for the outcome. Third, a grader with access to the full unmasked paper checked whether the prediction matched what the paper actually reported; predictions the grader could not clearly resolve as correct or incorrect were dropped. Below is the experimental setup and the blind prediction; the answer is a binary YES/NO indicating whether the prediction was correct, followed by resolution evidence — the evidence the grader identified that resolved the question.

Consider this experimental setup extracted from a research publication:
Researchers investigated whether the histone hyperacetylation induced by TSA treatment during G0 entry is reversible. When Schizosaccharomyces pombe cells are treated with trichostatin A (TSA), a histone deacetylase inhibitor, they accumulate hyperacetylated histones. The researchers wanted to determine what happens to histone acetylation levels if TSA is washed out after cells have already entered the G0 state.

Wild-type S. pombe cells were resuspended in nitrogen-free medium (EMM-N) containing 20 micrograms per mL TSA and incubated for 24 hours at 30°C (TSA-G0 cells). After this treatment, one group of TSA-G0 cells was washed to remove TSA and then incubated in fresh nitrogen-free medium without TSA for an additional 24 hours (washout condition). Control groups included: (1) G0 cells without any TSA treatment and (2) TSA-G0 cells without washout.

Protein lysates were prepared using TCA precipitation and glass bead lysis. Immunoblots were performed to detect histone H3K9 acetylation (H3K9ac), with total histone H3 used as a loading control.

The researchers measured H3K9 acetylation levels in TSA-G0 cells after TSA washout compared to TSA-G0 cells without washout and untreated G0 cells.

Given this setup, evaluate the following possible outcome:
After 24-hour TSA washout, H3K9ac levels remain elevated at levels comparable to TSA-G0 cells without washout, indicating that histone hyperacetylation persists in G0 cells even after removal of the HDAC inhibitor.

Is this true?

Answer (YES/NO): NO